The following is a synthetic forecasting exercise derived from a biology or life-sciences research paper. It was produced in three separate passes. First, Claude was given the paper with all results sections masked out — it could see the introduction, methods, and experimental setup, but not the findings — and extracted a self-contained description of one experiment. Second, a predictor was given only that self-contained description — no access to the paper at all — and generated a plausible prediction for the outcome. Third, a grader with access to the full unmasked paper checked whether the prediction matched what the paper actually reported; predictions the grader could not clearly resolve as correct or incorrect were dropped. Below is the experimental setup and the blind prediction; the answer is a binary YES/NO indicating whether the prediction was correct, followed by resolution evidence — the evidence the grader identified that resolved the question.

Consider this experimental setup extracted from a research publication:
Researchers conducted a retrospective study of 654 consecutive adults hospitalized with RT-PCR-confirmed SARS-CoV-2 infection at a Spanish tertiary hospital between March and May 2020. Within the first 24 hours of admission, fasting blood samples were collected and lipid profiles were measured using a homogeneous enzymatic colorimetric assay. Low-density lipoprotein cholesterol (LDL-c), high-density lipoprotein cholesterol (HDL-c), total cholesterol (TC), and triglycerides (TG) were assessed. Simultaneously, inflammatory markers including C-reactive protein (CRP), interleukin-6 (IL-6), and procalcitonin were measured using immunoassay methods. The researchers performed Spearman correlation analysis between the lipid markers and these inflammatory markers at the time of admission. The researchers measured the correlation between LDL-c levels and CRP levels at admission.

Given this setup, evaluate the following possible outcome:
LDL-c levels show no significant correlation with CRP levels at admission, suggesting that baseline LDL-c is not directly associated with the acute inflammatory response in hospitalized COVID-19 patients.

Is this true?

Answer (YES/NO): NO